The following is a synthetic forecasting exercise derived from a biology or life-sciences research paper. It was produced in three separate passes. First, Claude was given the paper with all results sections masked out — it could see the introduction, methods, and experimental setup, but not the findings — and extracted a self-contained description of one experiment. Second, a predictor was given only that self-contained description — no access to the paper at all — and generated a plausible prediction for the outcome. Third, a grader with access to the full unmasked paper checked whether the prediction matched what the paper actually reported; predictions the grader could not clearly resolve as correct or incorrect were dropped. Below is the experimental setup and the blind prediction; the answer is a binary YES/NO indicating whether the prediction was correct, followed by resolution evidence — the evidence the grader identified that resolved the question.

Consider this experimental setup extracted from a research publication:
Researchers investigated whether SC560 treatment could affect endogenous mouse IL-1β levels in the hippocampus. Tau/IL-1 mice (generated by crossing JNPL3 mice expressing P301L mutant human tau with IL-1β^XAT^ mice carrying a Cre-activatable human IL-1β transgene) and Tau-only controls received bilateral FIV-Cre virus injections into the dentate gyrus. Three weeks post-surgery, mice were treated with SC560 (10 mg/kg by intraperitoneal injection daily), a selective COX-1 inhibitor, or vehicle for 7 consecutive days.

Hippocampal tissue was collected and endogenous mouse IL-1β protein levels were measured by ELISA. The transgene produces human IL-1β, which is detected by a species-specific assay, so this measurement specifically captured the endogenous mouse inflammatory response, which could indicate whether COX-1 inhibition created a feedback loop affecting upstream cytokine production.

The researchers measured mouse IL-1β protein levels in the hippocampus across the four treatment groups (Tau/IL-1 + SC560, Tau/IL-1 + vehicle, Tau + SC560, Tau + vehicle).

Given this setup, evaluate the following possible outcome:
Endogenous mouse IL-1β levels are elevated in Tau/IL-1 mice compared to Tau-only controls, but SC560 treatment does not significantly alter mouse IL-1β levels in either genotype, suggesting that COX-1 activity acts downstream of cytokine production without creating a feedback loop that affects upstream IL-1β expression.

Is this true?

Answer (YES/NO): NO